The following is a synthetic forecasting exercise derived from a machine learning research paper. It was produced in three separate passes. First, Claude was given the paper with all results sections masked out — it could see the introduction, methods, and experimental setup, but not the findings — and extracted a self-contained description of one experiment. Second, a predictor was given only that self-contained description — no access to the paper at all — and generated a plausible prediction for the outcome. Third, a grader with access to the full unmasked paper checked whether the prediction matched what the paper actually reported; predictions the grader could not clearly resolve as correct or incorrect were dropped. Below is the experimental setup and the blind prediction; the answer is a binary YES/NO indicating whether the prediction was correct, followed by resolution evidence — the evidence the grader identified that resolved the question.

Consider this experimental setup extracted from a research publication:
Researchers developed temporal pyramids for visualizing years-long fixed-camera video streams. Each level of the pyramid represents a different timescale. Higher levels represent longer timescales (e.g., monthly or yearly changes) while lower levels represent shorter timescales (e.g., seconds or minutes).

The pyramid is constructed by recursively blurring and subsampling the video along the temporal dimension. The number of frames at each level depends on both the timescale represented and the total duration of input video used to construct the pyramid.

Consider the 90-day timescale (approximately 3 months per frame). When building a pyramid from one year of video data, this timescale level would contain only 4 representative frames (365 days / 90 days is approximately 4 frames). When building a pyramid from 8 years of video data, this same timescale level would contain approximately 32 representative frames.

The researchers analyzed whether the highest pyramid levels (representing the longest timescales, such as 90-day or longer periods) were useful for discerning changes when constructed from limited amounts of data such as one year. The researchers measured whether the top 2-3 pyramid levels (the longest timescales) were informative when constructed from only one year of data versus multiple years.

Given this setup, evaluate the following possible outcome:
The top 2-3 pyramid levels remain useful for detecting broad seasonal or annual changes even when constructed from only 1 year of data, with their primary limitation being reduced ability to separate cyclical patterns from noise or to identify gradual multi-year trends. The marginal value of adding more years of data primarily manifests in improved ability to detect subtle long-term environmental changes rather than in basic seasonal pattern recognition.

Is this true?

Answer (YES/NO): NO